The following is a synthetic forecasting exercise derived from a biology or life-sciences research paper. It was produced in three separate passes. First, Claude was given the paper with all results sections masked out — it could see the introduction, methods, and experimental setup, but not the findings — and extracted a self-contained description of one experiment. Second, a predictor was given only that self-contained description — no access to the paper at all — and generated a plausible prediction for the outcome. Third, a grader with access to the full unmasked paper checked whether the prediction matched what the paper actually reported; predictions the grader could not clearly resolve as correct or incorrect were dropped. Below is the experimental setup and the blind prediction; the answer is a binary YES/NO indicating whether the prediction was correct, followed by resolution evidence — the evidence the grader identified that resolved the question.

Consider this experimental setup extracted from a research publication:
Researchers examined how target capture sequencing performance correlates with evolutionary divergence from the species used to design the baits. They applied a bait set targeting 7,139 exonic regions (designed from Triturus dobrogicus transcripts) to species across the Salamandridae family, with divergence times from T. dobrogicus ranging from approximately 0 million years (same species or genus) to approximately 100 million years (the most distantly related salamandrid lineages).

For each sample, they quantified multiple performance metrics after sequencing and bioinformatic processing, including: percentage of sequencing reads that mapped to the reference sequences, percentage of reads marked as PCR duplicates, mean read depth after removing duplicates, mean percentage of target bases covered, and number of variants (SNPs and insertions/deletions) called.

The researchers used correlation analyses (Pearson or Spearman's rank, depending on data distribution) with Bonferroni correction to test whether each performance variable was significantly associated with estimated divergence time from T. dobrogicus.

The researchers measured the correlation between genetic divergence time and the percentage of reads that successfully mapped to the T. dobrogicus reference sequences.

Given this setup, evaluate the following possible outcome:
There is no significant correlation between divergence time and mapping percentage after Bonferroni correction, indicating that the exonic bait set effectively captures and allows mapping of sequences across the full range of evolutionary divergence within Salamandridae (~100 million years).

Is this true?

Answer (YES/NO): NO